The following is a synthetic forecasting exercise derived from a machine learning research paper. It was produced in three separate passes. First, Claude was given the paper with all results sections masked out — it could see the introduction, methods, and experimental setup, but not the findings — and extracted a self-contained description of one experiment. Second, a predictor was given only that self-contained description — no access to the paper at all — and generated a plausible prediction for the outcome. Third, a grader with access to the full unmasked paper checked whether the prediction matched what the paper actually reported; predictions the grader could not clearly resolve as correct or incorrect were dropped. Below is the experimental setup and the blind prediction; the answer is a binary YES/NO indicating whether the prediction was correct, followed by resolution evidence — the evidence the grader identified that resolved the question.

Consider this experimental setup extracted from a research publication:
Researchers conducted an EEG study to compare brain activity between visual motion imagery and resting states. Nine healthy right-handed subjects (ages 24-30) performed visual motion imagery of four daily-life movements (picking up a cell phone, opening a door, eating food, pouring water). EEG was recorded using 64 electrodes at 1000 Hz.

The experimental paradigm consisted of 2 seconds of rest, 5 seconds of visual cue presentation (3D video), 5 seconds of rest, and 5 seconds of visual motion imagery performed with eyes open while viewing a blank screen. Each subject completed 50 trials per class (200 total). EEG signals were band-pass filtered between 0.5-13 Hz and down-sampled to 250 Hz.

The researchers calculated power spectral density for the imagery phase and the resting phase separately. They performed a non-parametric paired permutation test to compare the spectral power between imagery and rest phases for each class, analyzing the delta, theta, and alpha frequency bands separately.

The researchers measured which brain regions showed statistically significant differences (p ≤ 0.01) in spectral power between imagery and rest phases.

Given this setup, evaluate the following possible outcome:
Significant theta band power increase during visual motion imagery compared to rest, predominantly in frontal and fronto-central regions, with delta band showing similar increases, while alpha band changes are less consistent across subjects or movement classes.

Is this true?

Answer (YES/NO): NO